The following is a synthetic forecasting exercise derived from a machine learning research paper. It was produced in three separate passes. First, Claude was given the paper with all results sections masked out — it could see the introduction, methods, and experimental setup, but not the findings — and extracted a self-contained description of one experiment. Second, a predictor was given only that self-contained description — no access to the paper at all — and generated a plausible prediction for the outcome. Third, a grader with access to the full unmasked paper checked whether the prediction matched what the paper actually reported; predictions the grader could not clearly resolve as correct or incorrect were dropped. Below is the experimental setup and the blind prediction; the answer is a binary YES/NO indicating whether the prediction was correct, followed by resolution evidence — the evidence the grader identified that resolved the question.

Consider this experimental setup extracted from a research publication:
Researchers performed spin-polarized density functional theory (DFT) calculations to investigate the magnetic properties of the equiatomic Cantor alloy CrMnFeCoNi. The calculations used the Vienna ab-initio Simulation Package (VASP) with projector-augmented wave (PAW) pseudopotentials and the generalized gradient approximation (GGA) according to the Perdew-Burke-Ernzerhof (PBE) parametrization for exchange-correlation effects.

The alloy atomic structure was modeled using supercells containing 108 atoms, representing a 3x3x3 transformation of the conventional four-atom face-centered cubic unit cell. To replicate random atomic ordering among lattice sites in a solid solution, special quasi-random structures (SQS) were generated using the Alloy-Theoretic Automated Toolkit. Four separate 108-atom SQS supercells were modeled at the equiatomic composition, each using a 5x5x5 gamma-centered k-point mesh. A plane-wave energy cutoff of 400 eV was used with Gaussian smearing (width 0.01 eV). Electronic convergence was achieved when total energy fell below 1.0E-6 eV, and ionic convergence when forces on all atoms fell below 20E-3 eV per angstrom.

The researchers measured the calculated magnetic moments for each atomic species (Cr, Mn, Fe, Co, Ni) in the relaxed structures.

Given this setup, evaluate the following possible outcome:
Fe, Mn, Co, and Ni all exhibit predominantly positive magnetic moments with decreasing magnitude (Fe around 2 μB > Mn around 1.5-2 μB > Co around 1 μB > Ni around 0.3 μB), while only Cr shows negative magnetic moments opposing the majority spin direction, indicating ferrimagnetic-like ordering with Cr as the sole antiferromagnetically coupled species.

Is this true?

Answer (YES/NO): NO